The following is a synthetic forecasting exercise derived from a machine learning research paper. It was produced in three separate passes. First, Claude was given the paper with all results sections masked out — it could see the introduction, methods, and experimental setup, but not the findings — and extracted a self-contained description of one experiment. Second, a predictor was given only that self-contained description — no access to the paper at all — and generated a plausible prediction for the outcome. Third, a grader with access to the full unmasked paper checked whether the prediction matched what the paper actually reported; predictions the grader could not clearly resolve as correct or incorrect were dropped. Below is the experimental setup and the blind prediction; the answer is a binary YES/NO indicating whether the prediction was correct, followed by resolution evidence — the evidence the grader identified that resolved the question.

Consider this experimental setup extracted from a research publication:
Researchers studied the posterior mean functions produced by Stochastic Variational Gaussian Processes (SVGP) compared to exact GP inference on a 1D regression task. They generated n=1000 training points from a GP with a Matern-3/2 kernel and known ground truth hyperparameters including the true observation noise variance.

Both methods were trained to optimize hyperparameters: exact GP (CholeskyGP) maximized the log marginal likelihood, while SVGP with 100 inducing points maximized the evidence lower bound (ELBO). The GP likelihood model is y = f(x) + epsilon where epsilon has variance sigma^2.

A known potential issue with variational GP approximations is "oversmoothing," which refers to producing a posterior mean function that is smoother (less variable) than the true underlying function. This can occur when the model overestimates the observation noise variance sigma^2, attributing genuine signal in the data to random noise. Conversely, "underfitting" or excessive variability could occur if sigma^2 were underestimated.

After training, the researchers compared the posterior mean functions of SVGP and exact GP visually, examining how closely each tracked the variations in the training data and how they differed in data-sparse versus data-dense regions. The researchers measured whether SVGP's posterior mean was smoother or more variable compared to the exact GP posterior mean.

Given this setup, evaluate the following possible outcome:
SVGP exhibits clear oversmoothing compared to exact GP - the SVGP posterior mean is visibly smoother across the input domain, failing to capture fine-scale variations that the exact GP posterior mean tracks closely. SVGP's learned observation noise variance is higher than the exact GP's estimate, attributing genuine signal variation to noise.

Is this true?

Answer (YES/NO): YES